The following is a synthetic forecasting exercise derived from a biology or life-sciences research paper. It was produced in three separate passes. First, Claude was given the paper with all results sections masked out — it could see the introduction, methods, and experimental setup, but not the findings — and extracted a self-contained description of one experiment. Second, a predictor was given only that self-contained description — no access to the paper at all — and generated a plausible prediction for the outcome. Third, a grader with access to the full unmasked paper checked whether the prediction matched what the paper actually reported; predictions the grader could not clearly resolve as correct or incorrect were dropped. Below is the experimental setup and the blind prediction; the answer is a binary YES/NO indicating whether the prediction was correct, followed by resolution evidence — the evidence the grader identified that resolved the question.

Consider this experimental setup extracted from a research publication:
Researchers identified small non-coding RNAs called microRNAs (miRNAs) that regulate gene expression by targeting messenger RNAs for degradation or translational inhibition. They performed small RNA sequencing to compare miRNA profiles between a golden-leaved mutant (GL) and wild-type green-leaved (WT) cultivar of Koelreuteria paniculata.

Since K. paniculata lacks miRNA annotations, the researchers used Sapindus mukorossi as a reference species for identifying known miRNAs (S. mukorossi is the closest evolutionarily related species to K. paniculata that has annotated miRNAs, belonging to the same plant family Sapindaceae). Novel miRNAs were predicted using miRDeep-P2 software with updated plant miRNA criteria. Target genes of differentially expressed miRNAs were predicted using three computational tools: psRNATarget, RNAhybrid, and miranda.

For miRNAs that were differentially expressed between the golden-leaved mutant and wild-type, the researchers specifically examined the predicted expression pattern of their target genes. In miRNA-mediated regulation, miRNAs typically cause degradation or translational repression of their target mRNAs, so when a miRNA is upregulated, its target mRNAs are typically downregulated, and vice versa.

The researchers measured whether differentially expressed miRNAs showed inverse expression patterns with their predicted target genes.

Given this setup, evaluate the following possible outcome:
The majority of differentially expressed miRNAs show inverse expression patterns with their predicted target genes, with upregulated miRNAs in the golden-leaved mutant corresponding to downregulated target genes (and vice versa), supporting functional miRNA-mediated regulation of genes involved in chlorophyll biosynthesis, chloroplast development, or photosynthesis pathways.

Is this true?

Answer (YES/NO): YES